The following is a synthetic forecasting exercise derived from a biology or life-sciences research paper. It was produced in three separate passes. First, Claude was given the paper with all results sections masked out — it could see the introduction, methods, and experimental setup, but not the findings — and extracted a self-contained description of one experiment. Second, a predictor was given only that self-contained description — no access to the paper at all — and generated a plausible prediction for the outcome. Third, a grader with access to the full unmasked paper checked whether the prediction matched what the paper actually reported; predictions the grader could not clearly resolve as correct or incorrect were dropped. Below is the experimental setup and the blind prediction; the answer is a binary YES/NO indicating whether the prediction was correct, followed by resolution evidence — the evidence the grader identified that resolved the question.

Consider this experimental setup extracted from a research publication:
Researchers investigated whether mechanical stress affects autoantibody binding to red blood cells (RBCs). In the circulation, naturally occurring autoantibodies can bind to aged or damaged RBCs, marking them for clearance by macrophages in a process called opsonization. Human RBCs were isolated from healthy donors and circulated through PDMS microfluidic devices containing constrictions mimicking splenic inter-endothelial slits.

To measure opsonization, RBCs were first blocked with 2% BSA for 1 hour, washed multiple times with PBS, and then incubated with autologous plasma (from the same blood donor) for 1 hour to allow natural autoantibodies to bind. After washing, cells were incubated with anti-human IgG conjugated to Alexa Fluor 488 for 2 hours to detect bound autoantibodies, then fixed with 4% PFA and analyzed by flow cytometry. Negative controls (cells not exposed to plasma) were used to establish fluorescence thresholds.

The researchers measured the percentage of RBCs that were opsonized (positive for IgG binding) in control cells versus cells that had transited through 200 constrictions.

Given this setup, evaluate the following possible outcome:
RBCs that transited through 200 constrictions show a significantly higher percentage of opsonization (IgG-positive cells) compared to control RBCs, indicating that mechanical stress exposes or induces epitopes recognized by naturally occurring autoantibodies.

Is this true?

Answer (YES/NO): YES